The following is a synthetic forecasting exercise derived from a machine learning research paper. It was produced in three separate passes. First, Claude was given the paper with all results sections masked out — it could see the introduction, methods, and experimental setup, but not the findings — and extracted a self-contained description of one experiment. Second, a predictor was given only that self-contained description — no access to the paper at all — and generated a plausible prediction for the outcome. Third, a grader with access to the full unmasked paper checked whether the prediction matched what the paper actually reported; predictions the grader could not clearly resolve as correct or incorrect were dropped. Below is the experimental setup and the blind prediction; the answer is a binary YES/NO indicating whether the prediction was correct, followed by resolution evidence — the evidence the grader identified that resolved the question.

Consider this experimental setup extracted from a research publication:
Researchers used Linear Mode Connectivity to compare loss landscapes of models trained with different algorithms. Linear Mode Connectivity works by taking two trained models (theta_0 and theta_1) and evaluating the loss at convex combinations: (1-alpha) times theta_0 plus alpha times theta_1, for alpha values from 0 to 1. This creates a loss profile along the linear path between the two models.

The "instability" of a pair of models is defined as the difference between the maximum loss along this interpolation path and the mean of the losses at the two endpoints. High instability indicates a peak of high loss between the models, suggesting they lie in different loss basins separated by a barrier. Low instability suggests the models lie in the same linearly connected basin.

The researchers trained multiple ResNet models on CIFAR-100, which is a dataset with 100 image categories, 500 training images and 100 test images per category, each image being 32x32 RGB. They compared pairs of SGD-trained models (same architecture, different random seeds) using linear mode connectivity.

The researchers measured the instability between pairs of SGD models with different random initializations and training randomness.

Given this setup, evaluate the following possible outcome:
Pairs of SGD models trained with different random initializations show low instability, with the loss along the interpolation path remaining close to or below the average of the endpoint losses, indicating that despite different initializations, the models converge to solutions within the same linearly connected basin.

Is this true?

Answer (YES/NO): NO